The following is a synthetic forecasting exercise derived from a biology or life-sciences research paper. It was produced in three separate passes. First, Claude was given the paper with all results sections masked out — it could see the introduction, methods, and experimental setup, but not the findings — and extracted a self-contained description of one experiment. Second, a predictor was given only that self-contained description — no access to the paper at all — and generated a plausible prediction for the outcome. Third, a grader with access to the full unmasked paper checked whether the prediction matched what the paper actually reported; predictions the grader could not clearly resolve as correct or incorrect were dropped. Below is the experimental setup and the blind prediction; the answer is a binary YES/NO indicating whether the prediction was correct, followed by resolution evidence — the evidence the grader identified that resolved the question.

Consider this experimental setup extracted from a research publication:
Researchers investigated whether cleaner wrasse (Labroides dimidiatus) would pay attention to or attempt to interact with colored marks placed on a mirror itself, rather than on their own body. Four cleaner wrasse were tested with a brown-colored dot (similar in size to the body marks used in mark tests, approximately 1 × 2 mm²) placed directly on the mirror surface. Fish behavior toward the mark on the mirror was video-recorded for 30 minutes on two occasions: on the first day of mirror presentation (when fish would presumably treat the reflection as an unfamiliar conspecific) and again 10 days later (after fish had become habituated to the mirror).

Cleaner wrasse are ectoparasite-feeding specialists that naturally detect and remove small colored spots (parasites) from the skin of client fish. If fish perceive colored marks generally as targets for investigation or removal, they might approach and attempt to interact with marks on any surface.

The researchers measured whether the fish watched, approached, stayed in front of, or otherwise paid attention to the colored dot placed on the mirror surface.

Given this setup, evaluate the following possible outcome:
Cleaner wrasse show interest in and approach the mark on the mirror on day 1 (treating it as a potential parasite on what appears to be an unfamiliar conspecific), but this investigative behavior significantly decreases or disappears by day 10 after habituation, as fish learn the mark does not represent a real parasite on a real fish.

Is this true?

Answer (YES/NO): NO